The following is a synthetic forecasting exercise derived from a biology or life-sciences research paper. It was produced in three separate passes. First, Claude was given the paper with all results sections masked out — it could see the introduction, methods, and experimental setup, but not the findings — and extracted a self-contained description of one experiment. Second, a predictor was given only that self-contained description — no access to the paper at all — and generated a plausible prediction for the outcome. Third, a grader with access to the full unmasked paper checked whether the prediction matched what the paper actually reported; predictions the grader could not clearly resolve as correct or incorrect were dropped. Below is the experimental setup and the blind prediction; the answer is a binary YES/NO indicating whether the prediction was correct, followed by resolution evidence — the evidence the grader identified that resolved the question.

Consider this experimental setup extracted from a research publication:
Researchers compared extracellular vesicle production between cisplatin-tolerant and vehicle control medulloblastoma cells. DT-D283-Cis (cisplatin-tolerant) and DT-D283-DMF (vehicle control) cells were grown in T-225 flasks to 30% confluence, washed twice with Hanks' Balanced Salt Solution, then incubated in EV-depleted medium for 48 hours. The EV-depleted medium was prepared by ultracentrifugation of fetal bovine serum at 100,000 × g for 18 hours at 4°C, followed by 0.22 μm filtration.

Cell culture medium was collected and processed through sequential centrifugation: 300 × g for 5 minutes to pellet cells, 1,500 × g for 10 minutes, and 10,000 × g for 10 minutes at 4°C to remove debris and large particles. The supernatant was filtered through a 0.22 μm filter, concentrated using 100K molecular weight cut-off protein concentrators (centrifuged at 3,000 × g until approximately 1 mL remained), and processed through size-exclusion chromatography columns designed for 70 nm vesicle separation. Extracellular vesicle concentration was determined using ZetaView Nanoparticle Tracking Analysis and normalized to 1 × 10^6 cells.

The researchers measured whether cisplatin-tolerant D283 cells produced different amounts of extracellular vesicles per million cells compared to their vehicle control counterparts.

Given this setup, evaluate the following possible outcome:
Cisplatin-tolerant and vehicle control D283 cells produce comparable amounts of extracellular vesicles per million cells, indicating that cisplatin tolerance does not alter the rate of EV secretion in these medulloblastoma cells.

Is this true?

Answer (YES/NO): NO